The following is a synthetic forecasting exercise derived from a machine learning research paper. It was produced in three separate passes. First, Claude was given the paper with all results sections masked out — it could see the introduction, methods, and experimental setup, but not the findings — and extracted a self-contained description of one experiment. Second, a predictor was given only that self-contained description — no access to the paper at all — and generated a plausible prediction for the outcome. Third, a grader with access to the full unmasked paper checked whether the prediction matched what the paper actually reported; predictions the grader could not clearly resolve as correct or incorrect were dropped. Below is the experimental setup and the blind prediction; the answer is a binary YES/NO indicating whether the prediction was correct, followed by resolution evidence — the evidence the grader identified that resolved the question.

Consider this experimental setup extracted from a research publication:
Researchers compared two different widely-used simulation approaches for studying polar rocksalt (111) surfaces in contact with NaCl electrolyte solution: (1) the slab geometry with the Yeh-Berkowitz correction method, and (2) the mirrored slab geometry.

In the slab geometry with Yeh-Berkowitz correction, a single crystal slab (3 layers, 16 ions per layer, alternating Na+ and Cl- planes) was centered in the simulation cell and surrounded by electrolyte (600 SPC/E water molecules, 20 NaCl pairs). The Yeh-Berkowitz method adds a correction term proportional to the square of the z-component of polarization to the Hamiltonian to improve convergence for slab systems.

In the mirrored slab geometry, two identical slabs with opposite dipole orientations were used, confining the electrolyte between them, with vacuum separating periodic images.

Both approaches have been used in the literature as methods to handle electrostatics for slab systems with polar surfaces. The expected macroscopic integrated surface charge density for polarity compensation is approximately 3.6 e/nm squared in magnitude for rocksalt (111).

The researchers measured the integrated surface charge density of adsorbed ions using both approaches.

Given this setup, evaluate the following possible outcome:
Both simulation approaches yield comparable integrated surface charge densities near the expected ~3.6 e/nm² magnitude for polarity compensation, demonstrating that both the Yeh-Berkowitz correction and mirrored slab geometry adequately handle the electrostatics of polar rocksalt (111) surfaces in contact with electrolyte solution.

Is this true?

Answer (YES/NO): NO